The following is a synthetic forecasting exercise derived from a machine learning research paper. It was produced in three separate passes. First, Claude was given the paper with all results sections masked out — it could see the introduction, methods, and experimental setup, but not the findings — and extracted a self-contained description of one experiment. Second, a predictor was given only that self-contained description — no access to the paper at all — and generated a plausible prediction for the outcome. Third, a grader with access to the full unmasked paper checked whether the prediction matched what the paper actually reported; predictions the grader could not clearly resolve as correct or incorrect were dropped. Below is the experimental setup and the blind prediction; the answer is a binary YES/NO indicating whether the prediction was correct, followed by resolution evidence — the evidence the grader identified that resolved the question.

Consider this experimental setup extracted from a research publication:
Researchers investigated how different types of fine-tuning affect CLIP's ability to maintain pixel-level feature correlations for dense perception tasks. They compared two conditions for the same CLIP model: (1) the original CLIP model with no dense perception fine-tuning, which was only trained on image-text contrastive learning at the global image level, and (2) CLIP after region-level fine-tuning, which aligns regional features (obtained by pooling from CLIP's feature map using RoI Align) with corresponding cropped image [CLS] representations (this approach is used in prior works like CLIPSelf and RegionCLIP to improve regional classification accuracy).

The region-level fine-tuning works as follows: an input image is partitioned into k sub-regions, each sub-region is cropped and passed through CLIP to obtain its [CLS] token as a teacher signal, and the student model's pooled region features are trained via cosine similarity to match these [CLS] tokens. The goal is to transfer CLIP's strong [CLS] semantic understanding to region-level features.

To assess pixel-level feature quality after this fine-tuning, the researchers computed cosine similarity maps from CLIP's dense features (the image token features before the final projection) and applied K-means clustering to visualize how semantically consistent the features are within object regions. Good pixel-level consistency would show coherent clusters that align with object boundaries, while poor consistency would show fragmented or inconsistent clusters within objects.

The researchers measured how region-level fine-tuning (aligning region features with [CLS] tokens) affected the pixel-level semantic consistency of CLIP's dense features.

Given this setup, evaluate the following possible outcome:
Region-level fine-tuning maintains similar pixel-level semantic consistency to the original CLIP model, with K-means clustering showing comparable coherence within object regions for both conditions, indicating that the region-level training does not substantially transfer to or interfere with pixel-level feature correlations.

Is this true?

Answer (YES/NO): NO